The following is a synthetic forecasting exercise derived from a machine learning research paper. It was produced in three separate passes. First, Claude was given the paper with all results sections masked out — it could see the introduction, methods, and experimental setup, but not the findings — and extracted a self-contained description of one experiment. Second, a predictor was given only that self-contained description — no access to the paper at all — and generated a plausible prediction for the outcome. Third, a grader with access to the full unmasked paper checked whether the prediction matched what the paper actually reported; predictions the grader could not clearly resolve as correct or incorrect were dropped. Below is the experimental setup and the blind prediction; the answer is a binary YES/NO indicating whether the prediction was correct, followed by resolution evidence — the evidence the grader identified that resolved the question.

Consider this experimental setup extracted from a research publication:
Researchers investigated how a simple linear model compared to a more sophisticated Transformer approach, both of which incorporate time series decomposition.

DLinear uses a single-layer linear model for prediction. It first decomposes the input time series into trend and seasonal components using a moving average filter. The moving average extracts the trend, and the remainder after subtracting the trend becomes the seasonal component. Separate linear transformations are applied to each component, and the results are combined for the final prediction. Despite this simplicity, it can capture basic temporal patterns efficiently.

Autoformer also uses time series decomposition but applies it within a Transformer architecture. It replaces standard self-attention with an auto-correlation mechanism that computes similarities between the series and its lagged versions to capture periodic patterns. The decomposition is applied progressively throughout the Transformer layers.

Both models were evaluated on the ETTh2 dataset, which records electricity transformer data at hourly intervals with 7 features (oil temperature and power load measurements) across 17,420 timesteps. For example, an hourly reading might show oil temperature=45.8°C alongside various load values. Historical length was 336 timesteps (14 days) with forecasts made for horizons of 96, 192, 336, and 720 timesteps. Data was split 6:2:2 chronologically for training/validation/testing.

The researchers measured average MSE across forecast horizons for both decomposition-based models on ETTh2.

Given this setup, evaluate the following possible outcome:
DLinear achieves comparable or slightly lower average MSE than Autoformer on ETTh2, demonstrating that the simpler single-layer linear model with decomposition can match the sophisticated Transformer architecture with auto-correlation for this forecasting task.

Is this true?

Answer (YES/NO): YES